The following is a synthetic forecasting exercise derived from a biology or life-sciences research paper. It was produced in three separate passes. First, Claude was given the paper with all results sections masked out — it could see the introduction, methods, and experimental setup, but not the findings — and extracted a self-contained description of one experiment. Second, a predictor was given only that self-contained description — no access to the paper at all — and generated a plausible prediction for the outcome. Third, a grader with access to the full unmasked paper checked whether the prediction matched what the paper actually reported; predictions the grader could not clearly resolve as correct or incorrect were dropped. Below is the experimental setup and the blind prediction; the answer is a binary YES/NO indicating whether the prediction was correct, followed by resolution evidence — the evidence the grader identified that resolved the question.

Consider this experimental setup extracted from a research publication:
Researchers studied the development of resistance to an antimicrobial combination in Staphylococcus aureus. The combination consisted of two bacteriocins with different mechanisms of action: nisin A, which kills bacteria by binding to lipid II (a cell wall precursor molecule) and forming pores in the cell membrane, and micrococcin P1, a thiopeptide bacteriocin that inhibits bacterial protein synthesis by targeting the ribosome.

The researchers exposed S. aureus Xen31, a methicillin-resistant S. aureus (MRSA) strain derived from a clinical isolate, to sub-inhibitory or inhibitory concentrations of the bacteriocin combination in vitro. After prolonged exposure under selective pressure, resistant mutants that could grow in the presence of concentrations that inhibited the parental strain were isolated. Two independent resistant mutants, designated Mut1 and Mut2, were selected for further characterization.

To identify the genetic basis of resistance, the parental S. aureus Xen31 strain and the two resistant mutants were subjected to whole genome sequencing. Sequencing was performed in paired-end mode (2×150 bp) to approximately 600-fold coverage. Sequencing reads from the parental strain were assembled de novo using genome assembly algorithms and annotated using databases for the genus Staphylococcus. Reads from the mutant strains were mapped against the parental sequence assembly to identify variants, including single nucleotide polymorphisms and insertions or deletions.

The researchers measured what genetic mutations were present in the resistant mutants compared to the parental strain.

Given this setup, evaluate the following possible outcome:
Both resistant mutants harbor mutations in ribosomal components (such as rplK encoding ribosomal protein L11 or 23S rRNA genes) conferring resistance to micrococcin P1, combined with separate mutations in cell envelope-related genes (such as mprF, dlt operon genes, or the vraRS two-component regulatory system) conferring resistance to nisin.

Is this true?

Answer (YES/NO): NO